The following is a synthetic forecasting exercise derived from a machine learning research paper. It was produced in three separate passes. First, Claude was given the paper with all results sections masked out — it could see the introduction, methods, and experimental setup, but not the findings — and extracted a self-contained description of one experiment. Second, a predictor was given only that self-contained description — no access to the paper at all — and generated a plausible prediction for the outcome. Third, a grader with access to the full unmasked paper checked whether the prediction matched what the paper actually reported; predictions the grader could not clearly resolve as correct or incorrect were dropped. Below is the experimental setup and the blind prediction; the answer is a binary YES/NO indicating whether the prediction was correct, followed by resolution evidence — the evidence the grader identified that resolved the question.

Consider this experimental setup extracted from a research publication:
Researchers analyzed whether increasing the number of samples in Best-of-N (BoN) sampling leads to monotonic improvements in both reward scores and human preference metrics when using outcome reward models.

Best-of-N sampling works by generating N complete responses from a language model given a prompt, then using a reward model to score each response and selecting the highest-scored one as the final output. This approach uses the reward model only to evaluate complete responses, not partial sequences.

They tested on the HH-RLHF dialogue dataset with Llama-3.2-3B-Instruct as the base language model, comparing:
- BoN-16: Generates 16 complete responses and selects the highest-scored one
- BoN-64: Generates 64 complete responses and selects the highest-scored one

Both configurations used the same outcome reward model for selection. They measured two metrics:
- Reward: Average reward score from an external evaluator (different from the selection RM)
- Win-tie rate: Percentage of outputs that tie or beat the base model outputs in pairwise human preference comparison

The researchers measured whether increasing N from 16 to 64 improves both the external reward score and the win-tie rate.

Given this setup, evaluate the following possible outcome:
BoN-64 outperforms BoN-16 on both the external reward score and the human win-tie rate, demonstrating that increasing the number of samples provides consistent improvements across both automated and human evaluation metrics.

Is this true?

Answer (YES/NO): YES